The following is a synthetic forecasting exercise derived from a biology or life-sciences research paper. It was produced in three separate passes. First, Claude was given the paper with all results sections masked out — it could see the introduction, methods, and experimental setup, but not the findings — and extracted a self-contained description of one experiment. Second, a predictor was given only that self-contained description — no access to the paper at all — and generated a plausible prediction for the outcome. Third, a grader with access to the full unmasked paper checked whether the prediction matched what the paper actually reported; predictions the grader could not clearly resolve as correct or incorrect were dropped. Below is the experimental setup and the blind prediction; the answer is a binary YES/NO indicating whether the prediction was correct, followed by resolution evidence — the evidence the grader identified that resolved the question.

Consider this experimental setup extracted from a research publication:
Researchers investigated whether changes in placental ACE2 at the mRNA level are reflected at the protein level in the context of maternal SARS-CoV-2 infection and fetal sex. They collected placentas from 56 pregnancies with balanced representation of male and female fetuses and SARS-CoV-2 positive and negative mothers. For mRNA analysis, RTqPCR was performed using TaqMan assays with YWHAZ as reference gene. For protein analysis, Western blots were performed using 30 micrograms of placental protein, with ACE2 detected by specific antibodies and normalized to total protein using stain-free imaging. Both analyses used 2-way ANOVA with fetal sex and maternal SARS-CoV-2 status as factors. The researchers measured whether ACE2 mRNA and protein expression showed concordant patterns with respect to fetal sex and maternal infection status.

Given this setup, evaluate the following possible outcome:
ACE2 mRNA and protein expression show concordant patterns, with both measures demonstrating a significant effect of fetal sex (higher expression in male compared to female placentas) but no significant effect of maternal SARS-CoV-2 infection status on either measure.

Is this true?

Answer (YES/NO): NO